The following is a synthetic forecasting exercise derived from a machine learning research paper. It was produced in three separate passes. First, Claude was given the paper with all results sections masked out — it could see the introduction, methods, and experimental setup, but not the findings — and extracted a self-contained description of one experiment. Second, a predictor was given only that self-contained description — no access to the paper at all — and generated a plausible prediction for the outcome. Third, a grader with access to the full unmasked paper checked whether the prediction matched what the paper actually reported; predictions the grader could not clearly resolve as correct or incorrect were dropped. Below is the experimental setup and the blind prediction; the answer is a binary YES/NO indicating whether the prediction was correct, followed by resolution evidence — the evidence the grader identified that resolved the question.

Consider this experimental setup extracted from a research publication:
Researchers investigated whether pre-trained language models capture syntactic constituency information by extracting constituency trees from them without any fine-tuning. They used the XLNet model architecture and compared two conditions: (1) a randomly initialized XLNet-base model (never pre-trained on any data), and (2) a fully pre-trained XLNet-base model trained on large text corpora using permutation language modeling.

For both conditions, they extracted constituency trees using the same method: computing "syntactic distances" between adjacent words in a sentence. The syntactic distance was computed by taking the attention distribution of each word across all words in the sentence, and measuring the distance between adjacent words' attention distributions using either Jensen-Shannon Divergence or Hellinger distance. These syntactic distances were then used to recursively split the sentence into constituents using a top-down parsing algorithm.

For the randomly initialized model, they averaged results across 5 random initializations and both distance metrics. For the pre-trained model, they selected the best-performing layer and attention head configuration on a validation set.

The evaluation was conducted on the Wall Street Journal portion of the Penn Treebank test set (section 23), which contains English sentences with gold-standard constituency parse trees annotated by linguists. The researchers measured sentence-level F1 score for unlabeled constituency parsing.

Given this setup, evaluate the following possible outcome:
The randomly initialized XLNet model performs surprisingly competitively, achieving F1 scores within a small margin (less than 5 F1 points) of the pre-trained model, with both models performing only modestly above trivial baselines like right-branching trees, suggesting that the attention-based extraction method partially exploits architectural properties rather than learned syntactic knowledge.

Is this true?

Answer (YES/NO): NO